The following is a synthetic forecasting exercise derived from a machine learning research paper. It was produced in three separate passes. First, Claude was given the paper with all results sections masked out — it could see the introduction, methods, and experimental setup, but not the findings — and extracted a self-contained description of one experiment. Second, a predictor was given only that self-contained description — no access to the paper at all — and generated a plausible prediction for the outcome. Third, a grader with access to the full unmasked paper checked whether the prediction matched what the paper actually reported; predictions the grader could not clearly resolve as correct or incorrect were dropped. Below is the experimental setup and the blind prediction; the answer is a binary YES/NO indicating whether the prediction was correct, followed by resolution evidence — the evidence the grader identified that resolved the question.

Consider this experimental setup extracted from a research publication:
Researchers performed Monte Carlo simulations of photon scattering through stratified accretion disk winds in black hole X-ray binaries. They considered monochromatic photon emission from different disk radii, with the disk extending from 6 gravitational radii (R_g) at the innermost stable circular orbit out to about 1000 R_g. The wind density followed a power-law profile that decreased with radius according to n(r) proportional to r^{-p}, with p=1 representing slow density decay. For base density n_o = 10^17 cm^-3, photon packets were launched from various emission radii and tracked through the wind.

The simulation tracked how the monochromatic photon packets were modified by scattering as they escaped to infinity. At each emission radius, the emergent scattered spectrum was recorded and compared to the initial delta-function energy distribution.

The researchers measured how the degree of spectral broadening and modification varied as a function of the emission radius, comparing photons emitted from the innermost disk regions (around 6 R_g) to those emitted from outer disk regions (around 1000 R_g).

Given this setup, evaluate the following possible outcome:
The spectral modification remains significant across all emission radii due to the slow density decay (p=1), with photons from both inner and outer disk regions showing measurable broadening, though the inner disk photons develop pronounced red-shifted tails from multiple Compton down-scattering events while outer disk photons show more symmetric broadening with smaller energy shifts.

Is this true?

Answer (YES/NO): NO